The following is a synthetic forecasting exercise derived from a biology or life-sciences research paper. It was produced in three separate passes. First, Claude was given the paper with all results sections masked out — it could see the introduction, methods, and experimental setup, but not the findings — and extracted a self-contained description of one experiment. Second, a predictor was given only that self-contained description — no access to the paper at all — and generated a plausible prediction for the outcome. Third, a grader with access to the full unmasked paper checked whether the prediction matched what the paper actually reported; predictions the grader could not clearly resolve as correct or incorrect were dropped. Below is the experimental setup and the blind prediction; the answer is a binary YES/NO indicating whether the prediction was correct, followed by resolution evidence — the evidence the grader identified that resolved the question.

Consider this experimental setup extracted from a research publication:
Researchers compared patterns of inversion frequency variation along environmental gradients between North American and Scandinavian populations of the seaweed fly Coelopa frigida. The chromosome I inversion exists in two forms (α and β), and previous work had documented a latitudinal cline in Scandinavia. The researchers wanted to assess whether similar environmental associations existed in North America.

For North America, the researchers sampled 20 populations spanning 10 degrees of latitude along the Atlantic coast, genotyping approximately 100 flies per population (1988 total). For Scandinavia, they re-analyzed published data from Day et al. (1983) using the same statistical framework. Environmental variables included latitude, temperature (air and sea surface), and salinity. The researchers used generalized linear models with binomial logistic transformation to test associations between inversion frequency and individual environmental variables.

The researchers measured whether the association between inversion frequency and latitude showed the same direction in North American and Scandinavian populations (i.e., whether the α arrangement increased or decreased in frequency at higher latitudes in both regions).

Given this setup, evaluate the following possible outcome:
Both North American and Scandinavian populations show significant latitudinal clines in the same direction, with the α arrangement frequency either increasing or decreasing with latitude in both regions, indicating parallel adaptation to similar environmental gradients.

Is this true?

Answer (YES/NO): NO